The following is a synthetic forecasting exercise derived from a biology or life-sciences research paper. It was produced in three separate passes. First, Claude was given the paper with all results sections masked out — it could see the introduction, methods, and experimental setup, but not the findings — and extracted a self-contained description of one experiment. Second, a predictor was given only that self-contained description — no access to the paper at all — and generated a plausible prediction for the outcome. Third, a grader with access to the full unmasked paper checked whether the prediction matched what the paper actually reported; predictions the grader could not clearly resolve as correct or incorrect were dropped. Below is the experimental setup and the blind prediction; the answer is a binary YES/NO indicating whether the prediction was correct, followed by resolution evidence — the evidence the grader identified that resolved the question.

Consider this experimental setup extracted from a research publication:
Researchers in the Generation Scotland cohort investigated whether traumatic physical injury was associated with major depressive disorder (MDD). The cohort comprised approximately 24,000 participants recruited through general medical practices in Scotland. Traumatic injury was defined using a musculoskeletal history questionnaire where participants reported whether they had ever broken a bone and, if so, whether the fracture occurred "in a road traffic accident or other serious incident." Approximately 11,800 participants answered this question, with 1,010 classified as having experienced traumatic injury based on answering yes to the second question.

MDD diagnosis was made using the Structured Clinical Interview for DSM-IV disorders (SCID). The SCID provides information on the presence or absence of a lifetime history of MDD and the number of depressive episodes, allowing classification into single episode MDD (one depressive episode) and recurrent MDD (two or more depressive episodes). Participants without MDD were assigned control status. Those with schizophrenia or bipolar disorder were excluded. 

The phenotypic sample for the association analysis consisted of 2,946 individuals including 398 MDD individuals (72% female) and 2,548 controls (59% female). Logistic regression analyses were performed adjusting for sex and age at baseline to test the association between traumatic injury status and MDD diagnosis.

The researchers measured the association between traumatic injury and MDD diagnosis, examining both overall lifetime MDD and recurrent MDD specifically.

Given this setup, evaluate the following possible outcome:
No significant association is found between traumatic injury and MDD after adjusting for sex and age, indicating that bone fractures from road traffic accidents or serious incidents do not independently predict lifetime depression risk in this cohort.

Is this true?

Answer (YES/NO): NO